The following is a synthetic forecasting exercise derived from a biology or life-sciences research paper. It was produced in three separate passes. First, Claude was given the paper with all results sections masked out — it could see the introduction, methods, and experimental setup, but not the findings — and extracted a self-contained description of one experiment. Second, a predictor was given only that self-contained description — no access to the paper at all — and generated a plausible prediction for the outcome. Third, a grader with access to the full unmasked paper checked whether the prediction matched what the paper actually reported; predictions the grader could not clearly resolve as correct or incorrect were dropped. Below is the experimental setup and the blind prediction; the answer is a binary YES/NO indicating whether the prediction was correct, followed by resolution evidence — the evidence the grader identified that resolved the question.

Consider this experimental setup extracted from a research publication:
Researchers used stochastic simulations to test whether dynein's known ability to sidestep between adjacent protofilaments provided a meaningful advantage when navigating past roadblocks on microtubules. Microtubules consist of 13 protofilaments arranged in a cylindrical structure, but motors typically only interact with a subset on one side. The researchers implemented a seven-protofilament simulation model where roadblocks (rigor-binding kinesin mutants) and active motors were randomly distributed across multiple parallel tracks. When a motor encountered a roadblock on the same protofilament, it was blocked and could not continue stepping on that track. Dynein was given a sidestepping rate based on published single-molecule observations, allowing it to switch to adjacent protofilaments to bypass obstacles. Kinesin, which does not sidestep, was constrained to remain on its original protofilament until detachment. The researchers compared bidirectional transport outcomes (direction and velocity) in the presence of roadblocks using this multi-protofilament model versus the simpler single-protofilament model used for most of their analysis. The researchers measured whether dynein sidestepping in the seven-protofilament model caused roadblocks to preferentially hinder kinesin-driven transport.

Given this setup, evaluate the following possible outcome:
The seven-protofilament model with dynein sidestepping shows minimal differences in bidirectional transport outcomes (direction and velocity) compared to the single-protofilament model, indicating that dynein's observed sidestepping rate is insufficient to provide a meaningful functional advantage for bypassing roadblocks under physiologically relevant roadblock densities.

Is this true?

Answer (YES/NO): NO